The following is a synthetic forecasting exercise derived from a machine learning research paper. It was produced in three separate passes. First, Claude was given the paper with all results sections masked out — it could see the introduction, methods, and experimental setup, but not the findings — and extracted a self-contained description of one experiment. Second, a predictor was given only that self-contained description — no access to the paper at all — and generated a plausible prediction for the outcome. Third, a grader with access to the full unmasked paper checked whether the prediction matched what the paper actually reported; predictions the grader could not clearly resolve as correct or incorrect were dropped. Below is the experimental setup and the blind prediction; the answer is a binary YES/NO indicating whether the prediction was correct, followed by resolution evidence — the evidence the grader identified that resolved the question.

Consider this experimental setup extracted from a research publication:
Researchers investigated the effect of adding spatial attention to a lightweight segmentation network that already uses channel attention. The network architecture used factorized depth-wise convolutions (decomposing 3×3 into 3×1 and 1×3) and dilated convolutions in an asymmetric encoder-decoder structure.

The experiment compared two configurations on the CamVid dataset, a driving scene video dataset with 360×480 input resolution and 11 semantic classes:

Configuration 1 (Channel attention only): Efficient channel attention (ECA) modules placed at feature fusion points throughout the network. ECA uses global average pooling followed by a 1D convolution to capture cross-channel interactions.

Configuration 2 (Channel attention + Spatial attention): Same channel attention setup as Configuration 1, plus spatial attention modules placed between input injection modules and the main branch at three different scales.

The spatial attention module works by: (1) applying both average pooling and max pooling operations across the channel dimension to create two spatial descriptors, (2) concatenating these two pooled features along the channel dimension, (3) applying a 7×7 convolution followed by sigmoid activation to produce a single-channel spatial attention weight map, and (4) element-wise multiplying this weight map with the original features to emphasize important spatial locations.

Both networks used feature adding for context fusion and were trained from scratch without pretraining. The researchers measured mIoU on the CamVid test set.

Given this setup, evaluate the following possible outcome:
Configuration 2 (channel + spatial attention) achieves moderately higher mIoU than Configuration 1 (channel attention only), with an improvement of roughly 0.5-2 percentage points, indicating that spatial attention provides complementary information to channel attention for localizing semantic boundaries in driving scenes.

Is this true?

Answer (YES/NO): NO